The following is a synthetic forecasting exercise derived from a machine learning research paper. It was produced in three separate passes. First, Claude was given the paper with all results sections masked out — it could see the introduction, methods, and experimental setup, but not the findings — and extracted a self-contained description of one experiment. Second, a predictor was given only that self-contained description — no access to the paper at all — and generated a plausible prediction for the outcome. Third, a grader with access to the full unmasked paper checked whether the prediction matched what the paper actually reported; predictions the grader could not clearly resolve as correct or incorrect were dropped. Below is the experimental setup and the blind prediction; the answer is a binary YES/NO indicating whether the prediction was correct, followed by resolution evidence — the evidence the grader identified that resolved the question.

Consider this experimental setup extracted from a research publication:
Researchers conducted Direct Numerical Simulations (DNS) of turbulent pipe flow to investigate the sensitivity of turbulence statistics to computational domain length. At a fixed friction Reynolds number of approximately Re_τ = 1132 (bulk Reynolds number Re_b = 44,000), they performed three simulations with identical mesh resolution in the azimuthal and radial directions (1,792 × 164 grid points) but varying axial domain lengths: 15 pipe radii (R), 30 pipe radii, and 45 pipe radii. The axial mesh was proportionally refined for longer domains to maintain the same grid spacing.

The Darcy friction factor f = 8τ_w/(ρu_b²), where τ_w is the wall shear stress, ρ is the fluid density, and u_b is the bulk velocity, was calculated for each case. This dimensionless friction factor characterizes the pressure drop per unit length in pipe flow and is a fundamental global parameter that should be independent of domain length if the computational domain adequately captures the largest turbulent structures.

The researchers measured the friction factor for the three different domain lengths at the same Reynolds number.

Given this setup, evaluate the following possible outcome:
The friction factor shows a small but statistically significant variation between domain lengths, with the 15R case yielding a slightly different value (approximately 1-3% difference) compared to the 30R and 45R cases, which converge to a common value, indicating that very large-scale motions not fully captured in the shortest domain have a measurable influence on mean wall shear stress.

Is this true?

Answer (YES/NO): NO